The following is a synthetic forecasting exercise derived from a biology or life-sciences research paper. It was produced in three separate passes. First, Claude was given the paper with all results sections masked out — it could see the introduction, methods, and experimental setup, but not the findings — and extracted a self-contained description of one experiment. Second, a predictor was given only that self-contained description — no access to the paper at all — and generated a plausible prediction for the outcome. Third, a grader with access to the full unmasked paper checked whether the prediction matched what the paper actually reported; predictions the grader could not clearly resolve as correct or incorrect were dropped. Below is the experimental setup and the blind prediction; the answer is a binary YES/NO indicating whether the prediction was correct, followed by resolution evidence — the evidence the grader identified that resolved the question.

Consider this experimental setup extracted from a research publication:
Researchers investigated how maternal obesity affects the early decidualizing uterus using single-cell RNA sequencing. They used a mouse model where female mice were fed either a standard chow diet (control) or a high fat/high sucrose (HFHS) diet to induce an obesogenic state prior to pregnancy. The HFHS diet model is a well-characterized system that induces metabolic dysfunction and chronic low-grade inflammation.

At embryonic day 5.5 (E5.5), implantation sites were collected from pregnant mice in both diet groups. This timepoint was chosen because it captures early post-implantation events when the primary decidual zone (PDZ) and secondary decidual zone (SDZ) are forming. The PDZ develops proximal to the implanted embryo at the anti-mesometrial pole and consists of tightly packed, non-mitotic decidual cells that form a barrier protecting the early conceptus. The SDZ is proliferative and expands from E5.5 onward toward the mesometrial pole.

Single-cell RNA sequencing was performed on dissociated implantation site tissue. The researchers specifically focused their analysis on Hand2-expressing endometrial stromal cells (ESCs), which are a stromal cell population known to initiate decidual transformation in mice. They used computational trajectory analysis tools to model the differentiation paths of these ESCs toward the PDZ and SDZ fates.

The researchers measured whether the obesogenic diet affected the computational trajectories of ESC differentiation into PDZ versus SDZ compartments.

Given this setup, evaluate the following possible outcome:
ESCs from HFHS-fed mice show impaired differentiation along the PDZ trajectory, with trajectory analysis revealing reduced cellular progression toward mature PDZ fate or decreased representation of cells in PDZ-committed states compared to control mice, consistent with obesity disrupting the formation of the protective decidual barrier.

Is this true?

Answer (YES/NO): YES